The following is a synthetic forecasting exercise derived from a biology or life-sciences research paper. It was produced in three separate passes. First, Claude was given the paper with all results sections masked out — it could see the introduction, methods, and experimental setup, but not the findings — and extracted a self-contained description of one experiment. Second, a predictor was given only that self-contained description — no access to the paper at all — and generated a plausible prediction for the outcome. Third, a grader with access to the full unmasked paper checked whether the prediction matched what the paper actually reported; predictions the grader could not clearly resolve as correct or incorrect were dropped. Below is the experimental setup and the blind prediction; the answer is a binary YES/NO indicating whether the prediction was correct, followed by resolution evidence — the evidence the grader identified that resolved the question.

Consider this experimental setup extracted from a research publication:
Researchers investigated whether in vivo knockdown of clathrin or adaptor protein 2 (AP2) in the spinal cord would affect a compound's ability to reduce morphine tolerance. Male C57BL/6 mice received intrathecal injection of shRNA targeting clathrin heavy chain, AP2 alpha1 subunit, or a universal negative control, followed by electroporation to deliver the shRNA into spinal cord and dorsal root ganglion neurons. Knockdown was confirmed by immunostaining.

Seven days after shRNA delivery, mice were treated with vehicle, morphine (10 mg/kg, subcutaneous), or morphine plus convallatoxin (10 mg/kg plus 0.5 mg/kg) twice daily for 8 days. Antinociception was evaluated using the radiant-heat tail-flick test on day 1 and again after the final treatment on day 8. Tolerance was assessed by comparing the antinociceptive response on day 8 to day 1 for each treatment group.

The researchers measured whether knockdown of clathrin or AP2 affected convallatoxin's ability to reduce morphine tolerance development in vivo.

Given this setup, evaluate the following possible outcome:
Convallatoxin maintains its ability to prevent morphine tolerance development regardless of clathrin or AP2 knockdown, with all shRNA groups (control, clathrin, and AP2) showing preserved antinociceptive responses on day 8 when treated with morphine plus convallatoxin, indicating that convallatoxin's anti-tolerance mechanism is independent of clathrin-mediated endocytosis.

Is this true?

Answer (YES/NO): NO